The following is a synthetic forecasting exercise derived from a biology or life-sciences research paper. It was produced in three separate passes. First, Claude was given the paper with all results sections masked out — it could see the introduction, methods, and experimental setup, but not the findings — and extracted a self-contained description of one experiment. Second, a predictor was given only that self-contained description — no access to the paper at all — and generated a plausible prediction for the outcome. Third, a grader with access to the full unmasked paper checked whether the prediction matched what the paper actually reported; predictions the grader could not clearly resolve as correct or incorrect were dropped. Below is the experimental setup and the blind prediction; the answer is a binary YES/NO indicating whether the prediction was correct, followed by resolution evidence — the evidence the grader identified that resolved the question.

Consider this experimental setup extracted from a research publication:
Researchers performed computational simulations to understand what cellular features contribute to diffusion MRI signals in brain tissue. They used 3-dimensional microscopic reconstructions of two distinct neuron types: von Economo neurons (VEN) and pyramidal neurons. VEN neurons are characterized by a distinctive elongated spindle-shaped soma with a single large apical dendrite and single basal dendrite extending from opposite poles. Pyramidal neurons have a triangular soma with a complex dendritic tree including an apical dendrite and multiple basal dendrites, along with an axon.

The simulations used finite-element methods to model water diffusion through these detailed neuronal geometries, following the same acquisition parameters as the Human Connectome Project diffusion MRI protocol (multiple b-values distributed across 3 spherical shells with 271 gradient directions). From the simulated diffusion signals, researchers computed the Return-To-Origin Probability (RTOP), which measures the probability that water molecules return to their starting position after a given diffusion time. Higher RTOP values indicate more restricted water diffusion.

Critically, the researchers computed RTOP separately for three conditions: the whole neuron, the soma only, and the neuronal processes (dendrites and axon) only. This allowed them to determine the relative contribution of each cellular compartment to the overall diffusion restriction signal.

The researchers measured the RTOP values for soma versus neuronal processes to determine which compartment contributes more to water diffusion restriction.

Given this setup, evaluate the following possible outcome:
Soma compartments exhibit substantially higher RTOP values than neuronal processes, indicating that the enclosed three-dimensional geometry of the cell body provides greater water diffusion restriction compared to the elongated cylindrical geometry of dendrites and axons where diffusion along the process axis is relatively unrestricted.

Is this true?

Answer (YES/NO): YES